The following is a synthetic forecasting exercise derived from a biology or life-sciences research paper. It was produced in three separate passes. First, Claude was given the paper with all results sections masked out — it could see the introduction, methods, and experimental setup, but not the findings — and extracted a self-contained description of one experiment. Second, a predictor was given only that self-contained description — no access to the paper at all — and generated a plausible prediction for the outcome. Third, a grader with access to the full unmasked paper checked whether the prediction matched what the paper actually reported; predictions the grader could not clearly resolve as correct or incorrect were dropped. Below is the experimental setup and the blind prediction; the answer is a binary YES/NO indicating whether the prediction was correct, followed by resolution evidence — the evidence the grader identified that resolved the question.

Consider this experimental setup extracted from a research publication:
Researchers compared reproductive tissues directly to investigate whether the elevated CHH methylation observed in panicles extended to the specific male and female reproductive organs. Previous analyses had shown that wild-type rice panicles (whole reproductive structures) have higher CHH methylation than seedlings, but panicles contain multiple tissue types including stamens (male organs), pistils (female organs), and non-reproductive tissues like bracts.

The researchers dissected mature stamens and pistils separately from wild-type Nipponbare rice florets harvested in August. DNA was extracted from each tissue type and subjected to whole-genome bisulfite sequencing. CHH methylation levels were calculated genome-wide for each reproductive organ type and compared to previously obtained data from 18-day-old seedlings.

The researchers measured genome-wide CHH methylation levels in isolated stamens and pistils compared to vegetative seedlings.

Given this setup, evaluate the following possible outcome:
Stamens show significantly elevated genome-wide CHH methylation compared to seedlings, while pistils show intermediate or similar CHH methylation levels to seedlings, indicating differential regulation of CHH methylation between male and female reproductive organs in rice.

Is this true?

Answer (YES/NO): NO